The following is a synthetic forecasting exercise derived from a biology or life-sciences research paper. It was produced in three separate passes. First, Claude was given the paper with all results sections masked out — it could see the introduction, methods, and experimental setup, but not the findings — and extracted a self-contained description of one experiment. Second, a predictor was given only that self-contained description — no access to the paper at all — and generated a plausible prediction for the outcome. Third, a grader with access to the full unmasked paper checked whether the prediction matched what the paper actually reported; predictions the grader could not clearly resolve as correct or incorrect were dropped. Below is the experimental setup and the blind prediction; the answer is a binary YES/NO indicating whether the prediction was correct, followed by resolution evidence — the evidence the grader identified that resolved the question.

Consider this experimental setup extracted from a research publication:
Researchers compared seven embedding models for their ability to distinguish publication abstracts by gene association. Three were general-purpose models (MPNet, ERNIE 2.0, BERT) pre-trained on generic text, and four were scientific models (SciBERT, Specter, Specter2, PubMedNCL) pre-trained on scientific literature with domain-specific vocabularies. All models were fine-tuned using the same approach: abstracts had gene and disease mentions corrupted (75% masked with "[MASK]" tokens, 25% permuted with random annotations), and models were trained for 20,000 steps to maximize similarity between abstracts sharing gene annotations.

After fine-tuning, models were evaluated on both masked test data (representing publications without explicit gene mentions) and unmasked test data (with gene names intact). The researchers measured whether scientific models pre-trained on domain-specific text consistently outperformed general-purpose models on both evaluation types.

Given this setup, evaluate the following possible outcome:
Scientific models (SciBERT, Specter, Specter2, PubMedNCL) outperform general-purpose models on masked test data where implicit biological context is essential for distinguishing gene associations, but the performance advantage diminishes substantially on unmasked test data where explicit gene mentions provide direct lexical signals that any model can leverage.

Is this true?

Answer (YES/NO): NO